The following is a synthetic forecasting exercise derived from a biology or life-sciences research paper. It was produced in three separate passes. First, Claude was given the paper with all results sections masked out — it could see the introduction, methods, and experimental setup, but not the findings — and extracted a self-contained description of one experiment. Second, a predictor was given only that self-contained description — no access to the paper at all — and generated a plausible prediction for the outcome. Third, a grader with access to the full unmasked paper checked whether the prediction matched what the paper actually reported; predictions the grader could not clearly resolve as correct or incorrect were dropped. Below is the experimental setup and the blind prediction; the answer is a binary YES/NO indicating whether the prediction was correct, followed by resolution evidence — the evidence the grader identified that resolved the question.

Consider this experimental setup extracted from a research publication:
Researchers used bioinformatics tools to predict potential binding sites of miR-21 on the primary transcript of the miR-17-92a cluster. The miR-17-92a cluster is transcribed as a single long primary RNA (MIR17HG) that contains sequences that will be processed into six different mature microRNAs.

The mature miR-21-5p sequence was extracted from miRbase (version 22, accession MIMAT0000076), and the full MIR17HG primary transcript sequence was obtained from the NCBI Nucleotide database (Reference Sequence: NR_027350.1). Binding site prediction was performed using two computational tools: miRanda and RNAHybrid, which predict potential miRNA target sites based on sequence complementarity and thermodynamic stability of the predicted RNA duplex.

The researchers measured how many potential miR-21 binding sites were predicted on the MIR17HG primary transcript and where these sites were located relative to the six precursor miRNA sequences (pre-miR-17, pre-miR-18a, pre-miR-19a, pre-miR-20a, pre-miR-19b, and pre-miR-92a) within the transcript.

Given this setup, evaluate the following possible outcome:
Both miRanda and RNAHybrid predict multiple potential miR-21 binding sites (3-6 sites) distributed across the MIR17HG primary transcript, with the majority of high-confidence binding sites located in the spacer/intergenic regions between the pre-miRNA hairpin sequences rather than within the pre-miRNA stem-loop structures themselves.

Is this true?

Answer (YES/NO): NO